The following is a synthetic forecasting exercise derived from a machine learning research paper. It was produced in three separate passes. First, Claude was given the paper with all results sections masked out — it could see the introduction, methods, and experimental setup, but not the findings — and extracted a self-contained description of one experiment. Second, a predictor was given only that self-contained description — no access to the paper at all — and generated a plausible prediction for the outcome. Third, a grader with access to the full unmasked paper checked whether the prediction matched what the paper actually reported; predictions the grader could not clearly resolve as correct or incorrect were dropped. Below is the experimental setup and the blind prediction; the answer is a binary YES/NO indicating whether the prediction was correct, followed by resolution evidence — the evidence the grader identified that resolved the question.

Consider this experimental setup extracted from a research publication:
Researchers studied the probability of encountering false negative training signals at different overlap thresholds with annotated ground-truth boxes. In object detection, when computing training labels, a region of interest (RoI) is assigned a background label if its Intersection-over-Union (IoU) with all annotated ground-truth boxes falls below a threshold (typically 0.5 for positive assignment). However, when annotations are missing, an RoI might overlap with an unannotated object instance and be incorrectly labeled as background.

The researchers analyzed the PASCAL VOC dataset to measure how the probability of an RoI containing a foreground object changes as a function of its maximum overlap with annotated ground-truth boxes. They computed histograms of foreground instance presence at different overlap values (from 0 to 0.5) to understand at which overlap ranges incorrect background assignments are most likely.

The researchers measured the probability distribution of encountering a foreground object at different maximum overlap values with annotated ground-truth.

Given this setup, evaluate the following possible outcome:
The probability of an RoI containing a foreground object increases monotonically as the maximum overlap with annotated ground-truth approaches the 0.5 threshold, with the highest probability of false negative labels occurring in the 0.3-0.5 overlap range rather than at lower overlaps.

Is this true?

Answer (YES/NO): NO